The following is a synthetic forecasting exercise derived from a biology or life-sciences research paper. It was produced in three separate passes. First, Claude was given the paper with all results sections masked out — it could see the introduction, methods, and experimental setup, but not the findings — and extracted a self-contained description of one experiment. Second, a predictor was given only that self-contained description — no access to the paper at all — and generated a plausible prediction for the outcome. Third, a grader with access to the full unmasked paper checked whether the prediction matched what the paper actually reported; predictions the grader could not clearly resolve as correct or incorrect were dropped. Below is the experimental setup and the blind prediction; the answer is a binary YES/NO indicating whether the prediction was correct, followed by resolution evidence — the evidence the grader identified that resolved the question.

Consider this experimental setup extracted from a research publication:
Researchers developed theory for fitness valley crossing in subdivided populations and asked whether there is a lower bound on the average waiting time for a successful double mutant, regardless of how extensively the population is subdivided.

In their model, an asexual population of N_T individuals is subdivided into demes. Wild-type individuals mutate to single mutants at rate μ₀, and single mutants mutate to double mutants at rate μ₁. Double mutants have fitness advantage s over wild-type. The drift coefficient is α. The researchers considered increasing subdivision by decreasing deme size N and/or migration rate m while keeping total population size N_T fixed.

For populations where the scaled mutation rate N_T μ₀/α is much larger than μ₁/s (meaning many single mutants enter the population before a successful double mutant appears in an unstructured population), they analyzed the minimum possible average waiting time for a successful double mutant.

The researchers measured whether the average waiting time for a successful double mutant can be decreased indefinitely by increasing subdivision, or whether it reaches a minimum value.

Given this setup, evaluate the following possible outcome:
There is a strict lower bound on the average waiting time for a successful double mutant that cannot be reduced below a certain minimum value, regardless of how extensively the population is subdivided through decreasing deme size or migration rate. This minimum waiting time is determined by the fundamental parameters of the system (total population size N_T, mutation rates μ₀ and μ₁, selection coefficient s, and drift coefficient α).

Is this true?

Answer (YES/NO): YES